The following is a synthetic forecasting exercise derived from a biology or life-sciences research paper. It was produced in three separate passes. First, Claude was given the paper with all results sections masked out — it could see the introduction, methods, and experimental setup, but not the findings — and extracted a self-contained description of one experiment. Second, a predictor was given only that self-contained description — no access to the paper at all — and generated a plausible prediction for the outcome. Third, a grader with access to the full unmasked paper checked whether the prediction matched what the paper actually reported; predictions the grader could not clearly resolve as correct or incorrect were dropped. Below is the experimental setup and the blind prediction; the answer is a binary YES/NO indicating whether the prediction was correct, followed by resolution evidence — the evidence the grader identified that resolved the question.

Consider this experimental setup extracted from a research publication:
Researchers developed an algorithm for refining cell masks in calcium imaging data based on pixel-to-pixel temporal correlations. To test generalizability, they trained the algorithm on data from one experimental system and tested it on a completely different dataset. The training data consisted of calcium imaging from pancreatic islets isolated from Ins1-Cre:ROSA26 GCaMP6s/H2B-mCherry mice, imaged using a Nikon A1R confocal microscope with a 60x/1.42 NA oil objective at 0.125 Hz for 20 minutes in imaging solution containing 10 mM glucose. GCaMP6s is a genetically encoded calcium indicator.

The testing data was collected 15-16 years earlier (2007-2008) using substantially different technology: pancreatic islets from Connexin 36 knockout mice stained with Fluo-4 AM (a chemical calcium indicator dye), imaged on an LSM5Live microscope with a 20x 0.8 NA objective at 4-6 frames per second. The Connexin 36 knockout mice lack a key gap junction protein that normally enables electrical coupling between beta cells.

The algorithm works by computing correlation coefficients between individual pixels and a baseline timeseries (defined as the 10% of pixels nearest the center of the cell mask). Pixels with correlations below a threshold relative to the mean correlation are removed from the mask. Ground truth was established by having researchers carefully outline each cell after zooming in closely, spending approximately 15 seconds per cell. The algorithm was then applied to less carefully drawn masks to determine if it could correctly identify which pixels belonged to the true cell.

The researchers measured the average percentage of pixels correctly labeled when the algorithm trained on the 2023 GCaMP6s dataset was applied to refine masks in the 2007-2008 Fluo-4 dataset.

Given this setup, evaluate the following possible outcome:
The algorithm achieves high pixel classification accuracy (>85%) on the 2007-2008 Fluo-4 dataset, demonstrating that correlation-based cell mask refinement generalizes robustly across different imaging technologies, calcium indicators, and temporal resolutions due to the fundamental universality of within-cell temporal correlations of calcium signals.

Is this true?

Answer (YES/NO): NO